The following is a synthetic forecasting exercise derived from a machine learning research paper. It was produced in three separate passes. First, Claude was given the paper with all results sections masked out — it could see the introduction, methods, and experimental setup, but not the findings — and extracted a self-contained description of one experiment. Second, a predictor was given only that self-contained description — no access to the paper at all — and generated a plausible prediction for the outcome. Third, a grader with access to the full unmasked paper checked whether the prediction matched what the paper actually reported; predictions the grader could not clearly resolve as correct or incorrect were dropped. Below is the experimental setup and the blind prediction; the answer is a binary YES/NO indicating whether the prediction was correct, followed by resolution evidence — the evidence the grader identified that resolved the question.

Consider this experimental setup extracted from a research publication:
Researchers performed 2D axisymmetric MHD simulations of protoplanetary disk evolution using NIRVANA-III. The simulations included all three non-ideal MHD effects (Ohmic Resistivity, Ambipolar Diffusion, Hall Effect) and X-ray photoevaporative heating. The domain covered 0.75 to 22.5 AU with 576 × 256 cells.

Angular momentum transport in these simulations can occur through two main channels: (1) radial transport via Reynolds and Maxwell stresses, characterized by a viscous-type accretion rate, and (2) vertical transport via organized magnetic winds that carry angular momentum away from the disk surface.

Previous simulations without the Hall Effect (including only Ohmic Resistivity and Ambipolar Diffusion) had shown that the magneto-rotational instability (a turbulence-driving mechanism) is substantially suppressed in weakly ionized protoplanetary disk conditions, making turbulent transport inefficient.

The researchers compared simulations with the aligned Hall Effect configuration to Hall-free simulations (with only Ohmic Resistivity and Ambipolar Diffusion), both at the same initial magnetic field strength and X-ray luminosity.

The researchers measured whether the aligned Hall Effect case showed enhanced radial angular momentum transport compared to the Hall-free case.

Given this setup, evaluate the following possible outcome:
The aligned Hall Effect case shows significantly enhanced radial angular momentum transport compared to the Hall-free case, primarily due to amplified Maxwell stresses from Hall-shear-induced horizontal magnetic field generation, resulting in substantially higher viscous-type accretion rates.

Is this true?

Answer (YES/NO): YES